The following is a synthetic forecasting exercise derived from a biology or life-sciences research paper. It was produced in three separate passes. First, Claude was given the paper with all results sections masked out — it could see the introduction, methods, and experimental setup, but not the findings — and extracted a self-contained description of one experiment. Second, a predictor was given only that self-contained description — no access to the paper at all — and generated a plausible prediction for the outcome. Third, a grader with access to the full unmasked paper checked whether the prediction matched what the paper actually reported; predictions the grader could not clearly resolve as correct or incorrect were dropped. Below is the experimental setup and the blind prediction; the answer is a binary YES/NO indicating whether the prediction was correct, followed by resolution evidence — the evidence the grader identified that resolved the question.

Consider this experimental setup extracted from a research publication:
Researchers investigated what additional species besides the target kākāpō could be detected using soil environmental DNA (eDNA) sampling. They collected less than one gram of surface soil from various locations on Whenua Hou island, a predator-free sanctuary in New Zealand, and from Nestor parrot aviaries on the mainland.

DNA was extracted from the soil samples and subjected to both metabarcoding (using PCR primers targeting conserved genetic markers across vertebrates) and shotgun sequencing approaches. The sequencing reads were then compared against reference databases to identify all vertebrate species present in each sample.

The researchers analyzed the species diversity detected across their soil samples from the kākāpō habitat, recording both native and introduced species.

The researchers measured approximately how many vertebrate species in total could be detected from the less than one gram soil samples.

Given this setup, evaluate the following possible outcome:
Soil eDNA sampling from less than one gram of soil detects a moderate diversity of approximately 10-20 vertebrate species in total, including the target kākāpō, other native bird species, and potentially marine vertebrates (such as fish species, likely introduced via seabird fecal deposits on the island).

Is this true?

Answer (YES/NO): NO